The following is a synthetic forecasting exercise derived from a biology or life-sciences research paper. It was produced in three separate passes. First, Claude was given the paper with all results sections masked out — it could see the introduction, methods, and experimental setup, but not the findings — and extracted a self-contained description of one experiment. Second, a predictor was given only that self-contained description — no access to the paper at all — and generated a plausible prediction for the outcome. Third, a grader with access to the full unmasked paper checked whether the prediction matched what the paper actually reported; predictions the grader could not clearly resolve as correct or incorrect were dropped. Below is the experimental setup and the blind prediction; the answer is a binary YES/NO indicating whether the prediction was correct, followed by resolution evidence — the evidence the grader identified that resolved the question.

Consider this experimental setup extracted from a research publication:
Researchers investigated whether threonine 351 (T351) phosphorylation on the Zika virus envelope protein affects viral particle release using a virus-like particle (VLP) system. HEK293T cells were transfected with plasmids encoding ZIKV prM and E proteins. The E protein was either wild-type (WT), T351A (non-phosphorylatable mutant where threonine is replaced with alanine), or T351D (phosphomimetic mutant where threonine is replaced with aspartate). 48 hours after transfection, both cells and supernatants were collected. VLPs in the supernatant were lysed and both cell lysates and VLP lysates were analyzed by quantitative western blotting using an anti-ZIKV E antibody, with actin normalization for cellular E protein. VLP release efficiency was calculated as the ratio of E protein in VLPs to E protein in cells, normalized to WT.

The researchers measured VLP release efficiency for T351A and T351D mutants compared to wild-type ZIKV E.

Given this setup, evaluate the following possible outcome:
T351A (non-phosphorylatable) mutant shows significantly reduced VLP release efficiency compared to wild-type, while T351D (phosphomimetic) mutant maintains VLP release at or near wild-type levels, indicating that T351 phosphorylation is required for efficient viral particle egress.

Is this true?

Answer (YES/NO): YES